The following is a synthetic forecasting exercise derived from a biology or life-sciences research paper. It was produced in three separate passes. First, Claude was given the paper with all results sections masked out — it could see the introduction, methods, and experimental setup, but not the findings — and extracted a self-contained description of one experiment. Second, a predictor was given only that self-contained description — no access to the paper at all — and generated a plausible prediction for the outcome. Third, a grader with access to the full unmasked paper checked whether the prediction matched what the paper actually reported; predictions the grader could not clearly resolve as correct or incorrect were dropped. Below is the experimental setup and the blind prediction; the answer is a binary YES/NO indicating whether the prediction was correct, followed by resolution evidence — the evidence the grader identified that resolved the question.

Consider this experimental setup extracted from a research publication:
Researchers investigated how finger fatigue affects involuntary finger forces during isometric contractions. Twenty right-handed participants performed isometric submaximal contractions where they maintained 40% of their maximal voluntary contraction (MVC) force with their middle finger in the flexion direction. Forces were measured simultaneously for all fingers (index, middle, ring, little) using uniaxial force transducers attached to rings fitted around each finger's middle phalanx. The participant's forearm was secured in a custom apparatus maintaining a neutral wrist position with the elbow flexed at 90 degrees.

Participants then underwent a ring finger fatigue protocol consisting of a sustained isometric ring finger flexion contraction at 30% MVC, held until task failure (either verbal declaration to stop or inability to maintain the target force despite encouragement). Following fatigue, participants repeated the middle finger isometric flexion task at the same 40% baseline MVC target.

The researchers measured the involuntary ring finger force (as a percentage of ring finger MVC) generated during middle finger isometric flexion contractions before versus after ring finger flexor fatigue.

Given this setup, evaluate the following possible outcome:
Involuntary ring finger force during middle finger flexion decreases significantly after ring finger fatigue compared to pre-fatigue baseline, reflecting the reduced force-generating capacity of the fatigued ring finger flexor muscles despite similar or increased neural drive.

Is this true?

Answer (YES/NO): YES